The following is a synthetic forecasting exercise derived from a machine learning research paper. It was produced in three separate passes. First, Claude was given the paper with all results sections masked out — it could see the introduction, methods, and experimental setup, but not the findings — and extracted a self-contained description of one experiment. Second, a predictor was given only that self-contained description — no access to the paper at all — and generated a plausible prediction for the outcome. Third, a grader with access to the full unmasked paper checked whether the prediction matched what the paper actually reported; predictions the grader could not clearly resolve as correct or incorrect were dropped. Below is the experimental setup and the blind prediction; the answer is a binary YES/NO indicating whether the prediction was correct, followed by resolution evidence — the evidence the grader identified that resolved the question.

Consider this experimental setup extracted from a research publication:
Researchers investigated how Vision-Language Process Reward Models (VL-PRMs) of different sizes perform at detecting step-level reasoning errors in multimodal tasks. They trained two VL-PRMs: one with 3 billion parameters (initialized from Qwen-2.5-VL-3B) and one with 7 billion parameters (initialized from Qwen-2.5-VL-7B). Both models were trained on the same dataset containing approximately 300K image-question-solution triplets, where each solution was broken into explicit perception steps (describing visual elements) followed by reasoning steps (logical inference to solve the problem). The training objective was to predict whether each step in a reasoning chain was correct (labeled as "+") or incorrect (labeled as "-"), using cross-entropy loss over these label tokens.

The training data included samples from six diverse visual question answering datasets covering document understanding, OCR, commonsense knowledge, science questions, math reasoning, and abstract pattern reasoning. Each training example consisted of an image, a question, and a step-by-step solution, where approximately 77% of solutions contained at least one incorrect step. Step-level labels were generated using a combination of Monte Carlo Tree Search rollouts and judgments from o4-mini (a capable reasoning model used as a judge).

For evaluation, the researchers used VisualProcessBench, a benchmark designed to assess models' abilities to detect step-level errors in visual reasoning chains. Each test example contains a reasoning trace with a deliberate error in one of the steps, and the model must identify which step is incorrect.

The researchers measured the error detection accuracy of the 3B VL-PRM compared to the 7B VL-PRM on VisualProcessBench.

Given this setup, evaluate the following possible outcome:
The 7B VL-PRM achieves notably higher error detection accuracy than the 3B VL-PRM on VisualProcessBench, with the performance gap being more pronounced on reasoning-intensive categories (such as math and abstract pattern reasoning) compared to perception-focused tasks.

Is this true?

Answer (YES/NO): NO